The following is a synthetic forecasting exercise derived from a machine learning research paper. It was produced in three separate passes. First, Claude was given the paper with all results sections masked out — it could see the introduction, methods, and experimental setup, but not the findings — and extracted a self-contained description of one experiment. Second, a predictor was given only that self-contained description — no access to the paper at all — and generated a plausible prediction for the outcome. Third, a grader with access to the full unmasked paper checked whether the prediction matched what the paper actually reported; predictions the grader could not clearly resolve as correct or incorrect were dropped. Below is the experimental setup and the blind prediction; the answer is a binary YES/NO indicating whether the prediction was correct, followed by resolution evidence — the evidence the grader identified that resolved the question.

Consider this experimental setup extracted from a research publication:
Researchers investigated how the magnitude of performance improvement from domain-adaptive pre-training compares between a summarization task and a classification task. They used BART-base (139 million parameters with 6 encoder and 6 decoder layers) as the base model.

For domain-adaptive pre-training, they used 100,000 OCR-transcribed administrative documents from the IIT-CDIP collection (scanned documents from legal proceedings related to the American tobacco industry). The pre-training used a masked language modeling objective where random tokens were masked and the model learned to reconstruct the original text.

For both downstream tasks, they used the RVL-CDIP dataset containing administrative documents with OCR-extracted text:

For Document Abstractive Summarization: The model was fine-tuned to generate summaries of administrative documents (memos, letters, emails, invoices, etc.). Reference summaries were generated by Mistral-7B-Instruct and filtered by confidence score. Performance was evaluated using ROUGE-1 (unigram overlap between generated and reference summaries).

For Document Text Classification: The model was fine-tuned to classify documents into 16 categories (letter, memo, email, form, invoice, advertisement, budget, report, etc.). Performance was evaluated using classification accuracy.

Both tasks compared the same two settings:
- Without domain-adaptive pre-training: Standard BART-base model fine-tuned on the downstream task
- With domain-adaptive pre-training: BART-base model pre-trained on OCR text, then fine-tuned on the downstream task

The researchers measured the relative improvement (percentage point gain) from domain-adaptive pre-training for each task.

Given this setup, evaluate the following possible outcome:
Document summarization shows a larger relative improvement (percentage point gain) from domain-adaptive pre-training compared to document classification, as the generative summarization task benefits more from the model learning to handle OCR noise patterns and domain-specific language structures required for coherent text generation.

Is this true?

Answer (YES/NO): NO